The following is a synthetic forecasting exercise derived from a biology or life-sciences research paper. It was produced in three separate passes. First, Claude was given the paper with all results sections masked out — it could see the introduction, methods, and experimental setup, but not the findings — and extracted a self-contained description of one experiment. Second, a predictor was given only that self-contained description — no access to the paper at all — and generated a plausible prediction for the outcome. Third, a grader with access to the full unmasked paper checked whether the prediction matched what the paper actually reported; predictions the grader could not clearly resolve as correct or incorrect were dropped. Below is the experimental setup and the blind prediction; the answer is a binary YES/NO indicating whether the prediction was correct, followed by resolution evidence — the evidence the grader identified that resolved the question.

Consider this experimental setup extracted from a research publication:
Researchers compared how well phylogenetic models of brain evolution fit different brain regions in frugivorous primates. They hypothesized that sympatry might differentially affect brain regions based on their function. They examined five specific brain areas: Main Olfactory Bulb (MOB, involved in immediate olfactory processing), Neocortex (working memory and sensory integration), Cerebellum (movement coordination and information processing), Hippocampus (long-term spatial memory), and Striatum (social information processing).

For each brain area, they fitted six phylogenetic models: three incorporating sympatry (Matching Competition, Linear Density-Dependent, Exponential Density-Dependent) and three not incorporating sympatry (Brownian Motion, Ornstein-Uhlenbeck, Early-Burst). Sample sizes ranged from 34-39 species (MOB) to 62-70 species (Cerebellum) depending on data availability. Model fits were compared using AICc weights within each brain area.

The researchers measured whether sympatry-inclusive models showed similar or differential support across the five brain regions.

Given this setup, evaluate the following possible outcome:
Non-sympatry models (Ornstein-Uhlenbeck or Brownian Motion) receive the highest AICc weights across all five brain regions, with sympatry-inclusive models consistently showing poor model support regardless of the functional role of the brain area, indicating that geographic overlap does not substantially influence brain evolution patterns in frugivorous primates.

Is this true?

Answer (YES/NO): NO